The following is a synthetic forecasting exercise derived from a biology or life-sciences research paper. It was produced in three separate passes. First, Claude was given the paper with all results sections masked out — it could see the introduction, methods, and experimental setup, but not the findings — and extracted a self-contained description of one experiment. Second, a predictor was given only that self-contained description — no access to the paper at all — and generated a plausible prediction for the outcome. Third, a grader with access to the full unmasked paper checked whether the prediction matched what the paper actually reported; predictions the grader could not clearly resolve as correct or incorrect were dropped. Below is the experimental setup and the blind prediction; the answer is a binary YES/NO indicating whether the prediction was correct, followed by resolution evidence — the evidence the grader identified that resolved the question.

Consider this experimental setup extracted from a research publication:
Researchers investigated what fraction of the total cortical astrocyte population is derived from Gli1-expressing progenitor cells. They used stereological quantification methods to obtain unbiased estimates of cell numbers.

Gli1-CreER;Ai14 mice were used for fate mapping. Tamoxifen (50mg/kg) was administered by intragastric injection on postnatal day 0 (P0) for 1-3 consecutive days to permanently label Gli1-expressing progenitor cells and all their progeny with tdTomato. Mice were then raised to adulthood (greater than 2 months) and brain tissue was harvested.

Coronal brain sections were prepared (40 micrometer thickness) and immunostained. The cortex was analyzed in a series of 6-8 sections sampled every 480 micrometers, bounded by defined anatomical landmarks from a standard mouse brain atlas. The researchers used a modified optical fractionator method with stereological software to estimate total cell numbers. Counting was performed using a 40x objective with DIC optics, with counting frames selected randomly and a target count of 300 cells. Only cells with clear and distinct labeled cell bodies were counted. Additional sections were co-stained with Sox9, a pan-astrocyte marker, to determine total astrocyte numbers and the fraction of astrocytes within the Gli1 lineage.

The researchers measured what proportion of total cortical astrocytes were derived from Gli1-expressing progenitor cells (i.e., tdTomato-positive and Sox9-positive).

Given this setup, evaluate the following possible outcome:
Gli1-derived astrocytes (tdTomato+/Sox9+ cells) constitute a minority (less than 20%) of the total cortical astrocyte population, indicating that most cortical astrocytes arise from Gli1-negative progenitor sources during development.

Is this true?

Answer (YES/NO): NO